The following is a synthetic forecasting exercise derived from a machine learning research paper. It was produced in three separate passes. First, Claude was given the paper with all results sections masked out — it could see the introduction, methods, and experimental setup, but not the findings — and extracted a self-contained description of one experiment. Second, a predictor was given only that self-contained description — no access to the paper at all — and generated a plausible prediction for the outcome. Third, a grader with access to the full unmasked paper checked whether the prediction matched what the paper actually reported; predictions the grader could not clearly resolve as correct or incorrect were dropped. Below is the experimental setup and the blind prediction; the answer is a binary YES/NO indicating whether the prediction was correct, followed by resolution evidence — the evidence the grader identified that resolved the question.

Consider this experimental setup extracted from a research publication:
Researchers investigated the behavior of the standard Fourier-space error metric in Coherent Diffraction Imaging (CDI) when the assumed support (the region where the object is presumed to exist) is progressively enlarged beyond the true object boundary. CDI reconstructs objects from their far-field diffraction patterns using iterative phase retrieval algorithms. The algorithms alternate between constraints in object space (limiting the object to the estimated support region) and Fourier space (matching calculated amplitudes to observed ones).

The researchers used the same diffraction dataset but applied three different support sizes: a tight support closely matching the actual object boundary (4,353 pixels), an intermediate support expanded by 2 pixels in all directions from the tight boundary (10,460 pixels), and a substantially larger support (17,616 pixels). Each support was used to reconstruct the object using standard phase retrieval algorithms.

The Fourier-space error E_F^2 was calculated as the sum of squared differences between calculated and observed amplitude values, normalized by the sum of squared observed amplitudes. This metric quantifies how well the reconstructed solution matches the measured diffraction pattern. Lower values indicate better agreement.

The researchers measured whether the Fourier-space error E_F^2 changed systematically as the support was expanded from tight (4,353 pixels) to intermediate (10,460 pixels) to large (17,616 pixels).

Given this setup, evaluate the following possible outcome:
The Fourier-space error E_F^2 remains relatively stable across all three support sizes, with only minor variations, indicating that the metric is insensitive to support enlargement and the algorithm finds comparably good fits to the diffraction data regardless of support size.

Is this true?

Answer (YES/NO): YES